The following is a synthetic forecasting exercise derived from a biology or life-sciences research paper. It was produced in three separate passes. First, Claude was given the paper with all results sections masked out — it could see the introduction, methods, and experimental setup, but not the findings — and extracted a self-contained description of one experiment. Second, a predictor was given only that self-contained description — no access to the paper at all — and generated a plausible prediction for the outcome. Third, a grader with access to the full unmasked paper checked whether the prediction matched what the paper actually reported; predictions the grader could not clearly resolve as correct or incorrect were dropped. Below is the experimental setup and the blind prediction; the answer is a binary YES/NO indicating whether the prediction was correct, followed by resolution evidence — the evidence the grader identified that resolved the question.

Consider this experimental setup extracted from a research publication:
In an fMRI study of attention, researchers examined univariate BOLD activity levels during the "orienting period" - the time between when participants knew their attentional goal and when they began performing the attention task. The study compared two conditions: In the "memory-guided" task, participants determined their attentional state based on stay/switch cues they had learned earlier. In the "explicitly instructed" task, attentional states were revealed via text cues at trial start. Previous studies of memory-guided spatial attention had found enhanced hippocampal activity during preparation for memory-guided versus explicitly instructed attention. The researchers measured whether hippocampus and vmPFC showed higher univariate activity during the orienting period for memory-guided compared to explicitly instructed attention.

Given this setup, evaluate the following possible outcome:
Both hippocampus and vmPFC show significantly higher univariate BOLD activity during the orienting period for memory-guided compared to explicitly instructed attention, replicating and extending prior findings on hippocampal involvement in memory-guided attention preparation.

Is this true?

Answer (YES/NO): NO